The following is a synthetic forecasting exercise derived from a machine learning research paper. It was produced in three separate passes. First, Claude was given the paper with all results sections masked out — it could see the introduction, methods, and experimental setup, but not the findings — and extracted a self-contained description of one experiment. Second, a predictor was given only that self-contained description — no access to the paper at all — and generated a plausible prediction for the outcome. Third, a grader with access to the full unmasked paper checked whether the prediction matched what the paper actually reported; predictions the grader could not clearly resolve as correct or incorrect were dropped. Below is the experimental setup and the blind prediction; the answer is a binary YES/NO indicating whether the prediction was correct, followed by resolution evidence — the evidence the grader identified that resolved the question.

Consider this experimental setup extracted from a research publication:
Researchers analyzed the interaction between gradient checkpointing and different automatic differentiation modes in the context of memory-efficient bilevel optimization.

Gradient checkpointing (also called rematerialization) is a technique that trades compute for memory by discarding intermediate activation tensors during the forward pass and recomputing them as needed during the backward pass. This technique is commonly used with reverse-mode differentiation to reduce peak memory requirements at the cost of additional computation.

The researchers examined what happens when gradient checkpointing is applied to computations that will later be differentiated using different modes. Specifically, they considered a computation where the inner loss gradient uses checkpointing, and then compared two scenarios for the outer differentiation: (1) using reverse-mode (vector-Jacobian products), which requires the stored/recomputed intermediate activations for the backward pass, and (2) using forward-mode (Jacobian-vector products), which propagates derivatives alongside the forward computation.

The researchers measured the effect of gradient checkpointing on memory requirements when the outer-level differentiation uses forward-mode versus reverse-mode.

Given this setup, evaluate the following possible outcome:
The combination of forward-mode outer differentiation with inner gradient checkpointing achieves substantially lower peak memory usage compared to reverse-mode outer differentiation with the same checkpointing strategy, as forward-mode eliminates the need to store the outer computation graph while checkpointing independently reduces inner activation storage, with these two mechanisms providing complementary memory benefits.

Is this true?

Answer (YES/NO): NO